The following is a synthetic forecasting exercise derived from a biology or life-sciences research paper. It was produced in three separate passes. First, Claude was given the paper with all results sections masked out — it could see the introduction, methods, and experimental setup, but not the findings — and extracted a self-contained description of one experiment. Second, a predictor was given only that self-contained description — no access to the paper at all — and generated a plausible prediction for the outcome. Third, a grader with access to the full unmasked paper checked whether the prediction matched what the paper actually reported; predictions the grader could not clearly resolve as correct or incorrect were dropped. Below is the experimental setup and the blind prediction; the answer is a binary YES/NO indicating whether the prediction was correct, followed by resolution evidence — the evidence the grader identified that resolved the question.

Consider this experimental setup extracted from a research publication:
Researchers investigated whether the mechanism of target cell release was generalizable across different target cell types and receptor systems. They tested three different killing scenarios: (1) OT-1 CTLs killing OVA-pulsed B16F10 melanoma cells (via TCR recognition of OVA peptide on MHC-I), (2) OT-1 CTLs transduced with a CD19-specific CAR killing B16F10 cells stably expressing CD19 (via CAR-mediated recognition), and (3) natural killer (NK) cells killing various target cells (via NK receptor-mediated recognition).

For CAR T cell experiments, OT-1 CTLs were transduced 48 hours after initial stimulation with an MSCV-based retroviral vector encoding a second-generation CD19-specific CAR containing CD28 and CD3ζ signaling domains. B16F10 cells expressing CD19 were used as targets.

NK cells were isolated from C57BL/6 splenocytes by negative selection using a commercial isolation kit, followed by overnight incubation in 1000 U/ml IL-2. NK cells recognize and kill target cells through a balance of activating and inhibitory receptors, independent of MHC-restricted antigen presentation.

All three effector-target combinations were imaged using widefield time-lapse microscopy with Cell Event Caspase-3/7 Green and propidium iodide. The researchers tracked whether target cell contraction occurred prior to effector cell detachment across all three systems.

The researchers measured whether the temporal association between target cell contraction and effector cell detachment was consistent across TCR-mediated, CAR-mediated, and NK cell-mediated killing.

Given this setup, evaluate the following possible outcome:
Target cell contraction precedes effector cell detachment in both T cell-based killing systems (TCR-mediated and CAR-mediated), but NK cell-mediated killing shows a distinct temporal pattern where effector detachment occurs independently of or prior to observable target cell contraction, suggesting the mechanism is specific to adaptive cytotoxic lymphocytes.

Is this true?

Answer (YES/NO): NO